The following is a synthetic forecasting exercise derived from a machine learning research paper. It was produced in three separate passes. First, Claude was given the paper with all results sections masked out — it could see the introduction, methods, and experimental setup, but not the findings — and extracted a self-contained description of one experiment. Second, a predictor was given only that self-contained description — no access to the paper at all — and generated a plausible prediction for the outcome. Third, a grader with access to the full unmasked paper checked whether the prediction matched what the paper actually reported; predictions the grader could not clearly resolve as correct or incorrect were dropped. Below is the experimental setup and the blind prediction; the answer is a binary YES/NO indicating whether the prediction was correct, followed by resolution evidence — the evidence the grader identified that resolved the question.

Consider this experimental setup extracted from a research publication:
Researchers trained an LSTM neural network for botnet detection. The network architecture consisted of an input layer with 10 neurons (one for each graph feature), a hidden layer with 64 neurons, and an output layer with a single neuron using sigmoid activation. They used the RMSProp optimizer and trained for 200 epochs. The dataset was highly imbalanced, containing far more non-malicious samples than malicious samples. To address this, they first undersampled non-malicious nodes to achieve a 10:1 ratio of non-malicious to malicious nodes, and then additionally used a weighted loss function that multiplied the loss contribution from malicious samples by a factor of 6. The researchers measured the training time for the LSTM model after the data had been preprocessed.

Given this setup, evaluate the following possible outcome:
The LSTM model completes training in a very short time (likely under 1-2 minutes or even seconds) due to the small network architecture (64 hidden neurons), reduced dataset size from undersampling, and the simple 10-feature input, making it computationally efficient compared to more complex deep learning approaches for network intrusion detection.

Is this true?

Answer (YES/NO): NO